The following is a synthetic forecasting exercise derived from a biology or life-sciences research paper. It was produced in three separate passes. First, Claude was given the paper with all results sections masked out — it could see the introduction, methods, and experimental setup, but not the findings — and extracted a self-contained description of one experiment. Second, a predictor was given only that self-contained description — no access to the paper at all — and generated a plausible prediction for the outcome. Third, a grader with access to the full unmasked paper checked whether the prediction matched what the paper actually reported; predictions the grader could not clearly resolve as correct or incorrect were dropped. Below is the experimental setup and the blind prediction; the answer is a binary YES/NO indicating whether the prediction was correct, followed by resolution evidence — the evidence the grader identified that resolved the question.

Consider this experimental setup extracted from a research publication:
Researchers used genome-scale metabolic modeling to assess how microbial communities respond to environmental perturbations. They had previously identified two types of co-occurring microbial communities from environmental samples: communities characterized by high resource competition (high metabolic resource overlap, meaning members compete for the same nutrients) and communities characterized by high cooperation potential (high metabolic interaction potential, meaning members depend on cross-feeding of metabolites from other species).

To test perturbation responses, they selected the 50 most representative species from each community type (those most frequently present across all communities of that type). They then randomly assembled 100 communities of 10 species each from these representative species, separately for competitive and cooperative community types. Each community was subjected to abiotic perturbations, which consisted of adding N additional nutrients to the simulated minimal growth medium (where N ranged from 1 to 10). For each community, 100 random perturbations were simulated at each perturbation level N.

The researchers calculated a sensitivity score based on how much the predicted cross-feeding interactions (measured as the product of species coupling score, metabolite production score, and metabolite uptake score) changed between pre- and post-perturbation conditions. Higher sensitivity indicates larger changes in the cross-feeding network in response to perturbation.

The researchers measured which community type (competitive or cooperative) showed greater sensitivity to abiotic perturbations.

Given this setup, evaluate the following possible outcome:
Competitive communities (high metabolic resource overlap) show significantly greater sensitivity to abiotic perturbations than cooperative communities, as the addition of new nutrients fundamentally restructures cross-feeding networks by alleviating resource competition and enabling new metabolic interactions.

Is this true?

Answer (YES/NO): YES